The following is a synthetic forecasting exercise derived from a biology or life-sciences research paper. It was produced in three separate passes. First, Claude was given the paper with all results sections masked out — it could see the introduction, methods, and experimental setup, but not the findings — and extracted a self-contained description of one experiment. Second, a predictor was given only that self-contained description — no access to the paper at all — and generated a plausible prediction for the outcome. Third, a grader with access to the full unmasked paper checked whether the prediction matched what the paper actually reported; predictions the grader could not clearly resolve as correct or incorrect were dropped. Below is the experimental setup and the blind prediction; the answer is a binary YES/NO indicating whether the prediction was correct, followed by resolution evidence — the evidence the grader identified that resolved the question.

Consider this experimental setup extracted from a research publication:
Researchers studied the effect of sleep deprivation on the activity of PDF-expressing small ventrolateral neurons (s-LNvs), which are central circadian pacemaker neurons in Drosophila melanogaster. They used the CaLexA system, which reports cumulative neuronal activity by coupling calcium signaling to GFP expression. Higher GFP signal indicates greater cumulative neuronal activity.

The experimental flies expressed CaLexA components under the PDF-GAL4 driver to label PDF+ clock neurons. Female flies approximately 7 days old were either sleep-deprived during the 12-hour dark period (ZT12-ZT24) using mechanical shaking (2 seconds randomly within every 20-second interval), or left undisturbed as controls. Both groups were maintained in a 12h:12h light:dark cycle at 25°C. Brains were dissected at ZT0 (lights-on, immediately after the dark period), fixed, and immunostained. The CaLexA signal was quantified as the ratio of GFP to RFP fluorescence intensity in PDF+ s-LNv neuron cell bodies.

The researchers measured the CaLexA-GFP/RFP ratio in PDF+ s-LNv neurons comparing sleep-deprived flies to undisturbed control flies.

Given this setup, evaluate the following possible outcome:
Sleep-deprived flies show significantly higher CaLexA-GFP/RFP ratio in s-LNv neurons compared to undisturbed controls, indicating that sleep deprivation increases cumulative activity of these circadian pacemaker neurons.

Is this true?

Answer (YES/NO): NO